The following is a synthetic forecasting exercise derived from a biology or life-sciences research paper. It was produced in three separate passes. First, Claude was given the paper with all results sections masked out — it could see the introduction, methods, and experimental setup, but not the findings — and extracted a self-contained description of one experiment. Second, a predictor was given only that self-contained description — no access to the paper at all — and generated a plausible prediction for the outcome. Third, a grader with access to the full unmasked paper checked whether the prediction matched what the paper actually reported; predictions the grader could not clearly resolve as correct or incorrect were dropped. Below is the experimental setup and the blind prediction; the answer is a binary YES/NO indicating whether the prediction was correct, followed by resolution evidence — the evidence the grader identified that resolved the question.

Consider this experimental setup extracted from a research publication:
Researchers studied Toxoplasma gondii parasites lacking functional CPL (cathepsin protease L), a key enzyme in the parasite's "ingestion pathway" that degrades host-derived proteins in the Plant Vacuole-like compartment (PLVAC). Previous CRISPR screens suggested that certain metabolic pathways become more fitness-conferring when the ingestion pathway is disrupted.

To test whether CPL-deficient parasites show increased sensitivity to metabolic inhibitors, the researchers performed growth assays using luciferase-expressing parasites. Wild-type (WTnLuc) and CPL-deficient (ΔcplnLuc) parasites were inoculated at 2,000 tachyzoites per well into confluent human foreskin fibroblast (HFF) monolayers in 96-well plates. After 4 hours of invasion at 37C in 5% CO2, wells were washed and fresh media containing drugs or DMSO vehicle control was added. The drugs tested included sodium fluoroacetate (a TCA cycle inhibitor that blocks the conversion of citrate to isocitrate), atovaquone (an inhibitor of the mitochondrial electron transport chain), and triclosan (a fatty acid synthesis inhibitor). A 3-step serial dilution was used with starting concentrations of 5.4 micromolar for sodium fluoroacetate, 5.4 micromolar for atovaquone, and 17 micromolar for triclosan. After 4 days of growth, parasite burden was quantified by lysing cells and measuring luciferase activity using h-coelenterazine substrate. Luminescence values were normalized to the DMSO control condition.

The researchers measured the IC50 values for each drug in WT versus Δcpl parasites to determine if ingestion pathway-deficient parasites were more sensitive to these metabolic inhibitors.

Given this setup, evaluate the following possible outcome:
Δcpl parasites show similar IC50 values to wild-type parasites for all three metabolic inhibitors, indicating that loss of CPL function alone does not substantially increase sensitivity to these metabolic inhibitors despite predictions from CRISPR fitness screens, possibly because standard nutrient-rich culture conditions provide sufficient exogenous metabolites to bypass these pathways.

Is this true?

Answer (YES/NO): YES